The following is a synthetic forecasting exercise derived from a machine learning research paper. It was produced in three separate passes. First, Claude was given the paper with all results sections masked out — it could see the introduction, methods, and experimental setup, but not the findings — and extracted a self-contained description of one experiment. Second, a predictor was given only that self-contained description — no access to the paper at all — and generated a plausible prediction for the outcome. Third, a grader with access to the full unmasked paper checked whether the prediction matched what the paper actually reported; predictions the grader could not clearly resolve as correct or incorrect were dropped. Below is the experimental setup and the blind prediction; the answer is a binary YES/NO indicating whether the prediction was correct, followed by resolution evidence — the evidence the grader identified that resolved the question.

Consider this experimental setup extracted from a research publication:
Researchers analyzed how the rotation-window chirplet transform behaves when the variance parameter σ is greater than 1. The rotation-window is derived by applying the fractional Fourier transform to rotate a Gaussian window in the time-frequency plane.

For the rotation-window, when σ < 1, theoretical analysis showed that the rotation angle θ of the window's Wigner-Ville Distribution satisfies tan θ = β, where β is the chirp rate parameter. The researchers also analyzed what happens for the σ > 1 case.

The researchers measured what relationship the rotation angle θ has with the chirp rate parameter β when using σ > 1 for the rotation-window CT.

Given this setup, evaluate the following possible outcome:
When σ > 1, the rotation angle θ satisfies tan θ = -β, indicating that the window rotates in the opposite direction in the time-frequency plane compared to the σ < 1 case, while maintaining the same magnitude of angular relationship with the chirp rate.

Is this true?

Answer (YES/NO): NO